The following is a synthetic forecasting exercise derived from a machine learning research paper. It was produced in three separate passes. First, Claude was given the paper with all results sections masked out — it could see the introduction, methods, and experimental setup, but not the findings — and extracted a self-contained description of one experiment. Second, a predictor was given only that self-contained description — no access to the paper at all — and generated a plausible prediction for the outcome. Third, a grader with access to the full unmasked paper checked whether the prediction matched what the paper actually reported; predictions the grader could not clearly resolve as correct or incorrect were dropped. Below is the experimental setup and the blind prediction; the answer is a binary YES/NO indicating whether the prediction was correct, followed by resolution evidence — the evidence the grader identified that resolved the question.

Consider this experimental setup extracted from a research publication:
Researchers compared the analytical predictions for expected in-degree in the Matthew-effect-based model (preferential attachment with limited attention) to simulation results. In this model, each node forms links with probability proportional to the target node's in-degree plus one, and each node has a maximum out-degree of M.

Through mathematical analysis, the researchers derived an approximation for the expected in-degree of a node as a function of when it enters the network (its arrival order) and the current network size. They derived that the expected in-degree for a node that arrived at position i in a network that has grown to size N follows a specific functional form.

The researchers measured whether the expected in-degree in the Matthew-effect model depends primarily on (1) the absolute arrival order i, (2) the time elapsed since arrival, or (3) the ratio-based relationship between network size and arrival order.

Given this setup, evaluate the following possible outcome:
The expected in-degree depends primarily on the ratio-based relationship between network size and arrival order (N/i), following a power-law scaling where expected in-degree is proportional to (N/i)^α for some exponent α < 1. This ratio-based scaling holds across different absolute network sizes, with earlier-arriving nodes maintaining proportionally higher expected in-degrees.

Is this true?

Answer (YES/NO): NO